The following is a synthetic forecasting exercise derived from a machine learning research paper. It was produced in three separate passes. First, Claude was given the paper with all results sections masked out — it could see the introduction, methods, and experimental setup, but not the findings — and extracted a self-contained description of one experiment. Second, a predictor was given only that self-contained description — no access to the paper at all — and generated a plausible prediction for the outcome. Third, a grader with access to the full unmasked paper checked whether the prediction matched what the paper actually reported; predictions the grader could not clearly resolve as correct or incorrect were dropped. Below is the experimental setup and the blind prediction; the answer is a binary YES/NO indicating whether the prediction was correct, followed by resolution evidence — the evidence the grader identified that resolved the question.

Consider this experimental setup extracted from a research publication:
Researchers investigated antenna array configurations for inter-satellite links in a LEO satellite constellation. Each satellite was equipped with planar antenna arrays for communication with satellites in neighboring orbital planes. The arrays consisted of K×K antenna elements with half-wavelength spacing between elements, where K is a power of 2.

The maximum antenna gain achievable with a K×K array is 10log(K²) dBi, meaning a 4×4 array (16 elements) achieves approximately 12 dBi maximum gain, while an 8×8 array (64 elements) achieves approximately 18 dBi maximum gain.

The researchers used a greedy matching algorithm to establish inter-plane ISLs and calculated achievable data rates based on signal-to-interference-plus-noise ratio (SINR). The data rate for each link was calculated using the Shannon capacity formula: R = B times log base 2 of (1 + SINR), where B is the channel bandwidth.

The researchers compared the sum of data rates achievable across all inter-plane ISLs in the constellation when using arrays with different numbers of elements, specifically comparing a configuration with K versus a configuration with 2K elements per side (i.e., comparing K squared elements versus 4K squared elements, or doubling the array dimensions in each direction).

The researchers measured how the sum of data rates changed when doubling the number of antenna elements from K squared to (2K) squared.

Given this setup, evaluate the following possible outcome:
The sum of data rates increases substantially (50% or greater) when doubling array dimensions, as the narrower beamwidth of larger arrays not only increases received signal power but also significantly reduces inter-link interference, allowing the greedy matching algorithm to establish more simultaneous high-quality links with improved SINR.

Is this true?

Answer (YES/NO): NO